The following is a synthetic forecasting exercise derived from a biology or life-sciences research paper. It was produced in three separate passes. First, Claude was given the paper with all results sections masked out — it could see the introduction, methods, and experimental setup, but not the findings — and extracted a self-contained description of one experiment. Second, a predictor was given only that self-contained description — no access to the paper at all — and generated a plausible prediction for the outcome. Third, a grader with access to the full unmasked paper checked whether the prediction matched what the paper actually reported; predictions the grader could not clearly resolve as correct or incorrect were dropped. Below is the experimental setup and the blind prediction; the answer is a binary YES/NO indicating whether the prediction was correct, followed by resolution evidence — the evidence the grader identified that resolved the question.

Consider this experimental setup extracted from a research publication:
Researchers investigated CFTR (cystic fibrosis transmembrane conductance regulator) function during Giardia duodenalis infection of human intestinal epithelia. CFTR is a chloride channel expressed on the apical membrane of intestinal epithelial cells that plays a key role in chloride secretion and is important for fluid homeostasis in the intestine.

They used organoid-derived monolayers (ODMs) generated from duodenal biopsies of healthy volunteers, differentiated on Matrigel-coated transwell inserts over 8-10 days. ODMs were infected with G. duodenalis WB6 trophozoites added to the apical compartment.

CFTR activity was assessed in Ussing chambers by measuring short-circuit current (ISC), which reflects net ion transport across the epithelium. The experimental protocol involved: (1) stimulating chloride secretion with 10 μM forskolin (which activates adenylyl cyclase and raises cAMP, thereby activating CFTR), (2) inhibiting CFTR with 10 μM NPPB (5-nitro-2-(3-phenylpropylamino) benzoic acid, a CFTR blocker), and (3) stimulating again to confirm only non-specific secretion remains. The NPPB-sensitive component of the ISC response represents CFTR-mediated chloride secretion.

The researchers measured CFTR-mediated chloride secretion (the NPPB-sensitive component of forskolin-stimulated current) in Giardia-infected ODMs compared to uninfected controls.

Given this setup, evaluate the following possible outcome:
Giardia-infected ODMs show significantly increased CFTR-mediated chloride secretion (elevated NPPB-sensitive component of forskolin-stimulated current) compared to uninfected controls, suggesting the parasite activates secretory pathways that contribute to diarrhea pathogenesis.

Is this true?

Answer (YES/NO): NO